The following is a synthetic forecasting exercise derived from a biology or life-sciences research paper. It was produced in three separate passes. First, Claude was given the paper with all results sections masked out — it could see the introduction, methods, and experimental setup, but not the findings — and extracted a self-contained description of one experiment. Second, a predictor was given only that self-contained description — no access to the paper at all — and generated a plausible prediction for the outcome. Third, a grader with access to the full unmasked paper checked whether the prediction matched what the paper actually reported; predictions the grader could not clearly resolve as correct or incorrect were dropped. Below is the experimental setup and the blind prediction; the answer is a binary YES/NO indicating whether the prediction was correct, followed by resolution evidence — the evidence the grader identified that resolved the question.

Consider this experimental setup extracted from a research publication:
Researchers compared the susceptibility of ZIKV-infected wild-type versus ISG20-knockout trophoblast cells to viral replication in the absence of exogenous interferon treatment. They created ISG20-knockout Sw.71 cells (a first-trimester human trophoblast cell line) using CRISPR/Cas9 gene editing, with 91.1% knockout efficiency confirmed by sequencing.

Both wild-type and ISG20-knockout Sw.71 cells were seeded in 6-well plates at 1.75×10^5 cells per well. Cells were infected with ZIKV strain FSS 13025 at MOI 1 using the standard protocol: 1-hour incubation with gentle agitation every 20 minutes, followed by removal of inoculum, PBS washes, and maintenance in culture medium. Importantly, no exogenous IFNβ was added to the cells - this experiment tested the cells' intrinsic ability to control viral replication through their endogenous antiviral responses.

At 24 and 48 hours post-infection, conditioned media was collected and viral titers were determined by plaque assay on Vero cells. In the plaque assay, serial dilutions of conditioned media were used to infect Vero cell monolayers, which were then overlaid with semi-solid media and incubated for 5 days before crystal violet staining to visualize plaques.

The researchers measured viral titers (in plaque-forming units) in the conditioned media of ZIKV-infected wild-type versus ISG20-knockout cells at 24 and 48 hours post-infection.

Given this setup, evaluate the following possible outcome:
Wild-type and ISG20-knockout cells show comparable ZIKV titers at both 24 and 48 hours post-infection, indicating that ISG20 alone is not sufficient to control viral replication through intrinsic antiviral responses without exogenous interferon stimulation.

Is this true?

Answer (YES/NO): NO